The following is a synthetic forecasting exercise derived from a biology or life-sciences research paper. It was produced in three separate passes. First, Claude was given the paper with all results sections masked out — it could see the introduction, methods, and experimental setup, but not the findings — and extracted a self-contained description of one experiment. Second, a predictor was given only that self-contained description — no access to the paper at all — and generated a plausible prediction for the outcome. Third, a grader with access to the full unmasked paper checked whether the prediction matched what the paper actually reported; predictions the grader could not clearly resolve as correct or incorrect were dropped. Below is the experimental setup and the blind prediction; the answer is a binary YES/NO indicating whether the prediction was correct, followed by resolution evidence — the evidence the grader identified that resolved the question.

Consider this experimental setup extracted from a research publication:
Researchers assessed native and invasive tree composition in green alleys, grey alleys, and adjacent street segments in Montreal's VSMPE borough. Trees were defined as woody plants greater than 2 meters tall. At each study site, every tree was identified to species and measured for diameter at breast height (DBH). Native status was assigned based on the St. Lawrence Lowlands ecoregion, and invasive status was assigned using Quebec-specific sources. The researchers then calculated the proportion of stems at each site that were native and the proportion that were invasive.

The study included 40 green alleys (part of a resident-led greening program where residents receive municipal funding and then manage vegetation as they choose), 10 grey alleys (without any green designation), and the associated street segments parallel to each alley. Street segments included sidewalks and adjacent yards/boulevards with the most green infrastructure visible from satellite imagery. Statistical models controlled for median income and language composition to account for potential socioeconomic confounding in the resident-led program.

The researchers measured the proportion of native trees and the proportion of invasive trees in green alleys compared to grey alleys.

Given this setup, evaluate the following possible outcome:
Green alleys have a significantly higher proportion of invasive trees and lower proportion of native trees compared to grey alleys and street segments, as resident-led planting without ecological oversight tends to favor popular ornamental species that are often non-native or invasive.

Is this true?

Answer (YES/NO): NO